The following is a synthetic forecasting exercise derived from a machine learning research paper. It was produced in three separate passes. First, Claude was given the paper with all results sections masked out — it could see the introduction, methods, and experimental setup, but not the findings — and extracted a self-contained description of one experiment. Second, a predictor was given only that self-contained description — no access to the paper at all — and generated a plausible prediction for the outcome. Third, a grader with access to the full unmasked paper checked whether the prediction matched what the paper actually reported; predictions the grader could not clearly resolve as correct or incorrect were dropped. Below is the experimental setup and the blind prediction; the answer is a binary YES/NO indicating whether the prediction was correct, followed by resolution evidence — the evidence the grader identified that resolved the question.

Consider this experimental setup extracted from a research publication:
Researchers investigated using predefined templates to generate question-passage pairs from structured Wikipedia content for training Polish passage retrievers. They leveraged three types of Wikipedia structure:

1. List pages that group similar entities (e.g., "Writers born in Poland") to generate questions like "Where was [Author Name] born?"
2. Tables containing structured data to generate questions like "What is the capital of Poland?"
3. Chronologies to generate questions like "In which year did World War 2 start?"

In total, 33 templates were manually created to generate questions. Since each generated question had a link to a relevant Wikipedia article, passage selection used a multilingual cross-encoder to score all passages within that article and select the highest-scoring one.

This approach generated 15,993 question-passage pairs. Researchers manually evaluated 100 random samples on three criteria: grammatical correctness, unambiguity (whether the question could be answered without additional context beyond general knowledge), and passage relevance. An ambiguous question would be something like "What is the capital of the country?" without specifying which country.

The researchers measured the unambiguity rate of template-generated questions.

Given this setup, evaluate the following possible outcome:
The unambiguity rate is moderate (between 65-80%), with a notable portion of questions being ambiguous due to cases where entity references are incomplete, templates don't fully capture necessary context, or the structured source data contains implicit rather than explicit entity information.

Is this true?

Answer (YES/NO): NO